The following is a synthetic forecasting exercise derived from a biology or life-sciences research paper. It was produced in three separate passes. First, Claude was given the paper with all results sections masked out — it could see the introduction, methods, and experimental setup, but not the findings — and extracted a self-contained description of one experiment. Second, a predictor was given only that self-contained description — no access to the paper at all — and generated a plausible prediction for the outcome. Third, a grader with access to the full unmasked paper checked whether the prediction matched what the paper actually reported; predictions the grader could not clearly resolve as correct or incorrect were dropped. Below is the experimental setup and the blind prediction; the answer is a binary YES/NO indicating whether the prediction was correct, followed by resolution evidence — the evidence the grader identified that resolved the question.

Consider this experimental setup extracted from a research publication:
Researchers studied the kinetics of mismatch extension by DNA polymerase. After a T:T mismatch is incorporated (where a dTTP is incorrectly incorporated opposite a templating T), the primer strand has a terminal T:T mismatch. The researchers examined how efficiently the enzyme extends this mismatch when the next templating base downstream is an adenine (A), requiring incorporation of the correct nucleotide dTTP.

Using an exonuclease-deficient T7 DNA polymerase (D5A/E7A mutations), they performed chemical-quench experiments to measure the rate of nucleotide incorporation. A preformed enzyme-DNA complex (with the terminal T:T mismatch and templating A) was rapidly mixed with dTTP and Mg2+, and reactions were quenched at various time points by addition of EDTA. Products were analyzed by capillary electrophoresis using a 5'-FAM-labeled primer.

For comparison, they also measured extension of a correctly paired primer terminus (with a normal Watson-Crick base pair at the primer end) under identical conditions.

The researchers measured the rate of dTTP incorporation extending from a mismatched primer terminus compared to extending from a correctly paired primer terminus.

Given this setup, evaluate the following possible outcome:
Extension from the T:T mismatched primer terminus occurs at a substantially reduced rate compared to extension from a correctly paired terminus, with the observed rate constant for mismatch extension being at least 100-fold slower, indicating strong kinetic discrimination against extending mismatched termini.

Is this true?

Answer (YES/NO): YES